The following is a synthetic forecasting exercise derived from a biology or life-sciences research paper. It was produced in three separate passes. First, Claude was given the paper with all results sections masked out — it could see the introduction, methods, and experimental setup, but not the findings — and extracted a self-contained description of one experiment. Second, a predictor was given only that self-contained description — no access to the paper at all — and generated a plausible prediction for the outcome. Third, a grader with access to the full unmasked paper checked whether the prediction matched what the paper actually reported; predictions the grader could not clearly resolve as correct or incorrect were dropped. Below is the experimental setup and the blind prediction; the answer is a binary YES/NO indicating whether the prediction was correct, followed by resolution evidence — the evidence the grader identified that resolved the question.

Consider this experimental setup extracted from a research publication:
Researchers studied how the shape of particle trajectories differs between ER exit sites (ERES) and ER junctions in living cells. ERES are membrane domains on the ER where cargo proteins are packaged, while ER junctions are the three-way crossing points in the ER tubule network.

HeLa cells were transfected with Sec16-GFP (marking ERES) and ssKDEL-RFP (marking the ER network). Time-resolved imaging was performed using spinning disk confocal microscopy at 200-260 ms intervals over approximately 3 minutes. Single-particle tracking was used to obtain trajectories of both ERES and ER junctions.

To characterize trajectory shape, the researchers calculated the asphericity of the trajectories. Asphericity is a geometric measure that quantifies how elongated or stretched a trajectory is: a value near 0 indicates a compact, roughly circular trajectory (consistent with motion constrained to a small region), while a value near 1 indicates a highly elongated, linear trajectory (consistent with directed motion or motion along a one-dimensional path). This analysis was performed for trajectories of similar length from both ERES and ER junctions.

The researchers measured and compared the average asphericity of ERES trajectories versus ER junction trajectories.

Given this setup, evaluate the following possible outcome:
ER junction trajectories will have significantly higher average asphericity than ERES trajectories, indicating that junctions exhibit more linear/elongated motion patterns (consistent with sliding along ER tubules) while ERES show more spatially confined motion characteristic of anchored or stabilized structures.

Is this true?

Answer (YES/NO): NO